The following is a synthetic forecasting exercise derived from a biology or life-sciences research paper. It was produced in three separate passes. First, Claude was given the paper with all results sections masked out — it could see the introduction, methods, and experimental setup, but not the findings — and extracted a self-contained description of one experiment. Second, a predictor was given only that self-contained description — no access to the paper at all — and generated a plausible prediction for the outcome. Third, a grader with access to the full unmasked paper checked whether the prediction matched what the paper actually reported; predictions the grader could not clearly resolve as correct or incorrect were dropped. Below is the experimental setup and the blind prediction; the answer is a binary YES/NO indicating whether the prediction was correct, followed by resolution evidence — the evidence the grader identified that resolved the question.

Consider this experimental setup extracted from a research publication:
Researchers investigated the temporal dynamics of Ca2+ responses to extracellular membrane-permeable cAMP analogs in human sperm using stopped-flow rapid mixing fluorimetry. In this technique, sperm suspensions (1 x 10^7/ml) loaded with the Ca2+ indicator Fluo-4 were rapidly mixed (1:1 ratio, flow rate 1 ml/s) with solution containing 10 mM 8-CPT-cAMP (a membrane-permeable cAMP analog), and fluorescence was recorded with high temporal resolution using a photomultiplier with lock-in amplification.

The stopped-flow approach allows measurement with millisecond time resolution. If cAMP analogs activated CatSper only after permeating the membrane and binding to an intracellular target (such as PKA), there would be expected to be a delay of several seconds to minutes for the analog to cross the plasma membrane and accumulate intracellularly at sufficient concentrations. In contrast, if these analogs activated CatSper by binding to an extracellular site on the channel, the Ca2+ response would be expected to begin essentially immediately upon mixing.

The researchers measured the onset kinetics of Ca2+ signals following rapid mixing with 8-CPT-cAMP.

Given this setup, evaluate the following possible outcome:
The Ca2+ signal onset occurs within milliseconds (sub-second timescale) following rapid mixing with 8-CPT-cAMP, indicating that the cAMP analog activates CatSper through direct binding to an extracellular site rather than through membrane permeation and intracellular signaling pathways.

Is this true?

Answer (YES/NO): YES